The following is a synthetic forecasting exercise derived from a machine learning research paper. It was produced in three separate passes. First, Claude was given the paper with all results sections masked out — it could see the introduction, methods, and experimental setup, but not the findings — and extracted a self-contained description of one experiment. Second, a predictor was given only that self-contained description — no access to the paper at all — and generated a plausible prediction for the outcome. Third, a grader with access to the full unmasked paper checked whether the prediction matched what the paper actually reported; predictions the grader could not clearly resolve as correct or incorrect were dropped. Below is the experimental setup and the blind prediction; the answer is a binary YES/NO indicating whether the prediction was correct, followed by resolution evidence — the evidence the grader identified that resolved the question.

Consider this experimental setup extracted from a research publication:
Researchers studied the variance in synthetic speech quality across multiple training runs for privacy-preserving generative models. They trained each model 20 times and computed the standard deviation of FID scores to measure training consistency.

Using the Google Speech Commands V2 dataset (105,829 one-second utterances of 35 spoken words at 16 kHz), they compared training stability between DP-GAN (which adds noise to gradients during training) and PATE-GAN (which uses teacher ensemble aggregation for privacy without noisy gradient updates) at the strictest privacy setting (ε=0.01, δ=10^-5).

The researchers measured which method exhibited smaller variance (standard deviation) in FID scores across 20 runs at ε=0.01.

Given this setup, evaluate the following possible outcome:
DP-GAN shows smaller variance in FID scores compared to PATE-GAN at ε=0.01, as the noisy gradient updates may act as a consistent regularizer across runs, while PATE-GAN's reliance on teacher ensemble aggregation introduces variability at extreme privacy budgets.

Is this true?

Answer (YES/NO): NO